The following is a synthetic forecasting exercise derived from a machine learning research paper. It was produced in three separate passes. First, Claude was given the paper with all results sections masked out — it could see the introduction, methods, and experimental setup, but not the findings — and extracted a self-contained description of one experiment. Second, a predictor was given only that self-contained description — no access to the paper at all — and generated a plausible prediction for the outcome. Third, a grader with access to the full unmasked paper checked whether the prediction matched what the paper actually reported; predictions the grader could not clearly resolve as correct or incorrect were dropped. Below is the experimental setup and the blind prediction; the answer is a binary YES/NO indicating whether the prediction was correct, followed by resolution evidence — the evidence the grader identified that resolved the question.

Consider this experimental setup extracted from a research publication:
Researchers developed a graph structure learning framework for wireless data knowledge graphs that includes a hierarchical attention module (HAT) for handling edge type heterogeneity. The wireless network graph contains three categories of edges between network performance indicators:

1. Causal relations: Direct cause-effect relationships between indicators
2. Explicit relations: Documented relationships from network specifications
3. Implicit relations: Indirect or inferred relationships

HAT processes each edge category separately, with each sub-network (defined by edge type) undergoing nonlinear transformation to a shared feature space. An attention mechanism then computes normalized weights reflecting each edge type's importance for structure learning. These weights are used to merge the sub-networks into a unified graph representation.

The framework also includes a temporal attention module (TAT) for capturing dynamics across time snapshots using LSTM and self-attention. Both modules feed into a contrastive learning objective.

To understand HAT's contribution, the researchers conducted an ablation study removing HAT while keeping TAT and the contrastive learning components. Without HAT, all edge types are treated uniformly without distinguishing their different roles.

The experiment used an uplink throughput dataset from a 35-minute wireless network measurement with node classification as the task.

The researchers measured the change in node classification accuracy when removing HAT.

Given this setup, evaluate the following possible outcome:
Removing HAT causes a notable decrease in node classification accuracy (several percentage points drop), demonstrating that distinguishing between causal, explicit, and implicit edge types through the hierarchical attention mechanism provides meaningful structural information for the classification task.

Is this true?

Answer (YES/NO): NO